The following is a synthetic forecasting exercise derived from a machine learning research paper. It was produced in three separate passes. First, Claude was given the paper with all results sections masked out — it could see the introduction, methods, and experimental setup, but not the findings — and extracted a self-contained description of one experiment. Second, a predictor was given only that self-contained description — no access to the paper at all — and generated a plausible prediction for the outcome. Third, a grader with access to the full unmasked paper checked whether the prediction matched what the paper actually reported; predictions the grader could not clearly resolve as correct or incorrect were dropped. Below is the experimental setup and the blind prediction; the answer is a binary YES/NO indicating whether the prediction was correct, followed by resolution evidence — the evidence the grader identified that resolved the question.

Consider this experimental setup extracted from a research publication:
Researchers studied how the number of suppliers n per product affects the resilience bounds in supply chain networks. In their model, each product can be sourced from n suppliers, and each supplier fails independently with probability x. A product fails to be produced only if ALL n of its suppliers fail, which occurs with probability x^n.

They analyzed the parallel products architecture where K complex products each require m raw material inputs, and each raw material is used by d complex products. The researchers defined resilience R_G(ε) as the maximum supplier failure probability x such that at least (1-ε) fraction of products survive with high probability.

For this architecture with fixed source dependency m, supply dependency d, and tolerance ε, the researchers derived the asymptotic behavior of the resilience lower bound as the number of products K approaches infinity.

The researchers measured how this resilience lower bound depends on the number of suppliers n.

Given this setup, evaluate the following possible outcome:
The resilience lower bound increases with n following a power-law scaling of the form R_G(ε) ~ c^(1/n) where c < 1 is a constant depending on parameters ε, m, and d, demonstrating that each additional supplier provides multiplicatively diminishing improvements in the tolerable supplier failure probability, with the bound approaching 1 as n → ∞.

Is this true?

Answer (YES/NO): YES